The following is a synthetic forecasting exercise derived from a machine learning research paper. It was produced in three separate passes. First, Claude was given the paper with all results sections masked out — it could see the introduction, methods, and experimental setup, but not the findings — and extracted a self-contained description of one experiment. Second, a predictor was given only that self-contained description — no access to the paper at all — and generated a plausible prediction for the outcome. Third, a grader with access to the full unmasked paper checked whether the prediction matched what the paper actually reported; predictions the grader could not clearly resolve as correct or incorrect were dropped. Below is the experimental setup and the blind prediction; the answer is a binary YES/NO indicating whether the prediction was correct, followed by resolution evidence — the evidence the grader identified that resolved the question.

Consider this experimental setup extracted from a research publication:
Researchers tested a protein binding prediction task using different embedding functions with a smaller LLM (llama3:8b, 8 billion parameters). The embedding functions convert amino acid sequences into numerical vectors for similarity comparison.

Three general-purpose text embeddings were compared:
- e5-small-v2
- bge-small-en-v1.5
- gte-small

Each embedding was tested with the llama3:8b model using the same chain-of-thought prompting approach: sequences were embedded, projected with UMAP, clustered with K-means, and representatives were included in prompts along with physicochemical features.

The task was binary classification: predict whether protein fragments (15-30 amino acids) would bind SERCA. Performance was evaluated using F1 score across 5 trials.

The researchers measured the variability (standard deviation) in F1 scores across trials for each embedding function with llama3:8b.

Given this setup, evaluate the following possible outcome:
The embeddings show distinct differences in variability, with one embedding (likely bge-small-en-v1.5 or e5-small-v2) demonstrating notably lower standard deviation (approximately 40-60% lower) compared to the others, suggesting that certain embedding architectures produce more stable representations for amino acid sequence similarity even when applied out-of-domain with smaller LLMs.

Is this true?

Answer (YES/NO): NO